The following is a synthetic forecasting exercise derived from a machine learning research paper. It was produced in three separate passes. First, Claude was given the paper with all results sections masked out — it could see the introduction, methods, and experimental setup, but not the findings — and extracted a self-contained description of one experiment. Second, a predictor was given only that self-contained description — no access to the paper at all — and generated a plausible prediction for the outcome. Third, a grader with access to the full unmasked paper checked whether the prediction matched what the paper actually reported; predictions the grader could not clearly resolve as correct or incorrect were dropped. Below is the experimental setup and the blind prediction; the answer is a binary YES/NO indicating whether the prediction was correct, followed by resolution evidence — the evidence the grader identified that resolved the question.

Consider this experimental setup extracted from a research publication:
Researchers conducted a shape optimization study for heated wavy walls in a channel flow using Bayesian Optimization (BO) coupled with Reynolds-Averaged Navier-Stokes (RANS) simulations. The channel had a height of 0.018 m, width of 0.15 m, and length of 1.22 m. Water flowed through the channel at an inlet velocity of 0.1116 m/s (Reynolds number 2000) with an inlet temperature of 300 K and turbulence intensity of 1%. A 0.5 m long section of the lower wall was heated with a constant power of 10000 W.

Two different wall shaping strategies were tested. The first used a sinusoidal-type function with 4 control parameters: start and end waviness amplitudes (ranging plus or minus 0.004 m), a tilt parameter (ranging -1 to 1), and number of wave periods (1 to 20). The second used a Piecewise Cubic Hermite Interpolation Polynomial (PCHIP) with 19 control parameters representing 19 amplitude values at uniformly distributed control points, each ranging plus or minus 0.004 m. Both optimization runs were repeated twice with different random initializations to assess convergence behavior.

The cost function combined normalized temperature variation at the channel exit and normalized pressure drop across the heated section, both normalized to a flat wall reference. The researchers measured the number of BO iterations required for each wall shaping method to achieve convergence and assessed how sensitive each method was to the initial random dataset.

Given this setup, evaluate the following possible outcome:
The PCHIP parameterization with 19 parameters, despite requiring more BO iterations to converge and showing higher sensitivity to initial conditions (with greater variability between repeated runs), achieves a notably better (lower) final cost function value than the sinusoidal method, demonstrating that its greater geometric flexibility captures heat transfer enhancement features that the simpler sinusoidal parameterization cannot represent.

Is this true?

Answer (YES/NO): NO